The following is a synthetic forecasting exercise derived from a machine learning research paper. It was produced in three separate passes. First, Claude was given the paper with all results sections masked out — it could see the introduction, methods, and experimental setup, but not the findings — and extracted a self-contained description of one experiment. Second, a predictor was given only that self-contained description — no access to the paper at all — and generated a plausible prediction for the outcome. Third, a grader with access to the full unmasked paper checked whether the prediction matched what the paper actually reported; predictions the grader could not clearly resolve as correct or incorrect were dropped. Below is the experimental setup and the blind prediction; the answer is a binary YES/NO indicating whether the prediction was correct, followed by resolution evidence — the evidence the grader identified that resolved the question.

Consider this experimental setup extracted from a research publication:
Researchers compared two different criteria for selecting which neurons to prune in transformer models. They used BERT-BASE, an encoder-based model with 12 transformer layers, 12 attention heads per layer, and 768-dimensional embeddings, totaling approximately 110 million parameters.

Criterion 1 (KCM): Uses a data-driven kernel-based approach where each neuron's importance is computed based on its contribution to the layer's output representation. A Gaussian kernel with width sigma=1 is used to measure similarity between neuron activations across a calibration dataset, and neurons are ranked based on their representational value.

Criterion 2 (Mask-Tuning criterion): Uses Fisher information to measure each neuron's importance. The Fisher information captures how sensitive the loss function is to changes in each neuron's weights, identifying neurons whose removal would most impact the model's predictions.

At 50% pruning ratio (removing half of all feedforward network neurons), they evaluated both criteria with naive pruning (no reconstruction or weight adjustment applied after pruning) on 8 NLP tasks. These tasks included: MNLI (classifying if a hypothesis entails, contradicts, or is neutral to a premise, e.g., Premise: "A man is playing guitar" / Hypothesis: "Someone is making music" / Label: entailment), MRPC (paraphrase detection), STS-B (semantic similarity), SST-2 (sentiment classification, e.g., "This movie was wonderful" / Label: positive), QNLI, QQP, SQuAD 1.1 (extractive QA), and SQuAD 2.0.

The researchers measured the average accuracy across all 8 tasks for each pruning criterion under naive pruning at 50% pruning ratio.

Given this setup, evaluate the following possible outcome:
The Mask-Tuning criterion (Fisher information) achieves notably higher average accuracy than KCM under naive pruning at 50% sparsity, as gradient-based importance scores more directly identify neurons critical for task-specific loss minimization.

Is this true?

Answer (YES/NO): YES